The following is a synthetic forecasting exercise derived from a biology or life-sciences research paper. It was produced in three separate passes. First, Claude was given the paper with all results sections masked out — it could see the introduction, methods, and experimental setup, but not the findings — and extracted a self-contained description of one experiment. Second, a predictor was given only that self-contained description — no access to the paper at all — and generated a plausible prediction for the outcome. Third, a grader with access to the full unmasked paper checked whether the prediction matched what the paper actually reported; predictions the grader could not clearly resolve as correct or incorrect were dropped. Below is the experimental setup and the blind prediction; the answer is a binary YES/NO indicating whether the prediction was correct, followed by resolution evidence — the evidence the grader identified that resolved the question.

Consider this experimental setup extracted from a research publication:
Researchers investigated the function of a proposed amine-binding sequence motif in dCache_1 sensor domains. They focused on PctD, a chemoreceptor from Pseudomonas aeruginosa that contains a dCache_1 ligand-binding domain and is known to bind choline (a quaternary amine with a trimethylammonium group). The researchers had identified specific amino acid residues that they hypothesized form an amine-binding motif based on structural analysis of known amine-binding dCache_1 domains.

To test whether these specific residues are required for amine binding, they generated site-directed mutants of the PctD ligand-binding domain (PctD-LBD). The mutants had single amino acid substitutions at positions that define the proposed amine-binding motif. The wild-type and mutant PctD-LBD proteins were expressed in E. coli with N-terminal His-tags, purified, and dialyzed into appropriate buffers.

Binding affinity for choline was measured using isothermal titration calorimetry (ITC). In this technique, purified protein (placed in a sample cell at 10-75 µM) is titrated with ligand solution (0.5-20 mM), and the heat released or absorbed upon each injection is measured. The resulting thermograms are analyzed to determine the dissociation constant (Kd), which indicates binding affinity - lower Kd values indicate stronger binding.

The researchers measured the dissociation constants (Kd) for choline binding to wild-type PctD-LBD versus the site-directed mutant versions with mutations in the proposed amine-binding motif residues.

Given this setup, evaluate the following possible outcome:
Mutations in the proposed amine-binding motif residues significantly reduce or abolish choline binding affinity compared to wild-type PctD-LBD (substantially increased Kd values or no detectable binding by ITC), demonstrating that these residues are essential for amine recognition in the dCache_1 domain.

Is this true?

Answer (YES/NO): YES